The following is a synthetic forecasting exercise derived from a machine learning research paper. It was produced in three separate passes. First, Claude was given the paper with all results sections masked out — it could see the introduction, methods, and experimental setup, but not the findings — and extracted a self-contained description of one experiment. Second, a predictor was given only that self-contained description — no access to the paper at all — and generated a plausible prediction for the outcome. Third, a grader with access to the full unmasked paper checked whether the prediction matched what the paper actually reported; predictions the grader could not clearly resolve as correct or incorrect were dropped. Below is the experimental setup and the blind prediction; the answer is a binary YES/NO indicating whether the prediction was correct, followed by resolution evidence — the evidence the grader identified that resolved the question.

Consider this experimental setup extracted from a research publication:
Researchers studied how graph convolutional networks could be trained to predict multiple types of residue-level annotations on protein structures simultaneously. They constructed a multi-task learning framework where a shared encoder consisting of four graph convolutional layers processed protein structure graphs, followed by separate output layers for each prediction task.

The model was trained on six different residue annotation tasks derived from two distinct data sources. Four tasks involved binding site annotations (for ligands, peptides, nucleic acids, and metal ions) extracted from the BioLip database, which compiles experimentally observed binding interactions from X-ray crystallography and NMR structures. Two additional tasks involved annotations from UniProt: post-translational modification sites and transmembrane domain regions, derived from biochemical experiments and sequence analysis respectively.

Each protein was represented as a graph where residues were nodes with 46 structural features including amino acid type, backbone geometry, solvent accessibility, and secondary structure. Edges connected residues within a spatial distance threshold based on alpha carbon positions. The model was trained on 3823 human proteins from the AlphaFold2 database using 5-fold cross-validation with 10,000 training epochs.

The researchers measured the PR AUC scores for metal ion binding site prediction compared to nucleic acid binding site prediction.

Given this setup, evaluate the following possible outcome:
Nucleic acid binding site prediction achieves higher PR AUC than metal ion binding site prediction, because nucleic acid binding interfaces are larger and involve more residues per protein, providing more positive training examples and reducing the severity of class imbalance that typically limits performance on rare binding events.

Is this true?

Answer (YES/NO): NO